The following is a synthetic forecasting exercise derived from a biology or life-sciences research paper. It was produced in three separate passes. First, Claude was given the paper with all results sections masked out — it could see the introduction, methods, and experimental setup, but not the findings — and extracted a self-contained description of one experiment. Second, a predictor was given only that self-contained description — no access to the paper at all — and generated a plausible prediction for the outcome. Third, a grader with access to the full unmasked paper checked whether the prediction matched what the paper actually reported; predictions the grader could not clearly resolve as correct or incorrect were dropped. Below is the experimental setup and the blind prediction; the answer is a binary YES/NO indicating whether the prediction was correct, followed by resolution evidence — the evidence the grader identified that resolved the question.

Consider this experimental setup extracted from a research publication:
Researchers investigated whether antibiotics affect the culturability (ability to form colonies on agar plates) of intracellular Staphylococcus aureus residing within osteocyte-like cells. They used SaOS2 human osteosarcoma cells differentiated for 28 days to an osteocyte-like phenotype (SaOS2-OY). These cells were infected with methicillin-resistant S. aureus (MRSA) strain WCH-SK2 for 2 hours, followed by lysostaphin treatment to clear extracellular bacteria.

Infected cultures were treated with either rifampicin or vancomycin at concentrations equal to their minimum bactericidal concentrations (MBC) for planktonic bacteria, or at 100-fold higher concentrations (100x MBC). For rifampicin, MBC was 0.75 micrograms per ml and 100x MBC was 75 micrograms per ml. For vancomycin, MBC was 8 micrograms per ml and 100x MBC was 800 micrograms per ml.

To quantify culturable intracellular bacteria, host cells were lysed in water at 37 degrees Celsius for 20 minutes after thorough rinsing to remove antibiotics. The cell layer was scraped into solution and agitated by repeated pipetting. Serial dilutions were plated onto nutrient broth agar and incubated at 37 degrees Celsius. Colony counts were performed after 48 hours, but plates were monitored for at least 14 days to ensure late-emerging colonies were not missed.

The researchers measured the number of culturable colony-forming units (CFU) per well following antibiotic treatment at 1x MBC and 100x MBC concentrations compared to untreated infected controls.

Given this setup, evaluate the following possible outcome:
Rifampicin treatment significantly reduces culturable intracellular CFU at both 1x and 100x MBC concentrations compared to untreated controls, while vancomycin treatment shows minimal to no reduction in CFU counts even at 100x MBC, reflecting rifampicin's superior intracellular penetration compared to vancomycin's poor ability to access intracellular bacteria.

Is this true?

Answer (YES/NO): NO